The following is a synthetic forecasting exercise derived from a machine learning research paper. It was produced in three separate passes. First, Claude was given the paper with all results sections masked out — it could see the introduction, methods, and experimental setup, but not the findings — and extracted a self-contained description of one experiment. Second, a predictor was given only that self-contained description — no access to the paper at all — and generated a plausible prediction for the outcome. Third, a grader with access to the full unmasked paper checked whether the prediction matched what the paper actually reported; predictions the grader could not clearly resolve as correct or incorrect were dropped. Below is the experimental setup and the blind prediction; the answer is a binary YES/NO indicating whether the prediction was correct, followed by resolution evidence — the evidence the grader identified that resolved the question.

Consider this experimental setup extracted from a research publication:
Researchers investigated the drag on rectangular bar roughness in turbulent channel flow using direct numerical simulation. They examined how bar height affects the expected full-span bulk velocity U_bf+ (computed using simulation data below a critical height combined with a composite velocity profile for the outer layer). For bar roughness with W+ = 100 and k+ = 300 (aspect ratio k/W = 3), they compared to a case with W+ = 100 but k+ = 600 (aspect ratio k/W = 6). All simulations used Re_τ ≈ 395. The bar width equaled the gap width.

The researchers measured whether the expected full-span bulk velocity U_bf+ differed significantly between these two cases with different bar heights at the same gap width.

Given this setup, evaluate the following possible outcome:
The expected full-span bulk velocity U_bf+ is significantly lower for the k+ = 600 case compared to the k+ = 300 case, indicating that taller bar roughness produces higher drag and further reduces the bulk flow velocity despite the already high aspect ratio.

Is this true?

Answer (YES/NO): NO